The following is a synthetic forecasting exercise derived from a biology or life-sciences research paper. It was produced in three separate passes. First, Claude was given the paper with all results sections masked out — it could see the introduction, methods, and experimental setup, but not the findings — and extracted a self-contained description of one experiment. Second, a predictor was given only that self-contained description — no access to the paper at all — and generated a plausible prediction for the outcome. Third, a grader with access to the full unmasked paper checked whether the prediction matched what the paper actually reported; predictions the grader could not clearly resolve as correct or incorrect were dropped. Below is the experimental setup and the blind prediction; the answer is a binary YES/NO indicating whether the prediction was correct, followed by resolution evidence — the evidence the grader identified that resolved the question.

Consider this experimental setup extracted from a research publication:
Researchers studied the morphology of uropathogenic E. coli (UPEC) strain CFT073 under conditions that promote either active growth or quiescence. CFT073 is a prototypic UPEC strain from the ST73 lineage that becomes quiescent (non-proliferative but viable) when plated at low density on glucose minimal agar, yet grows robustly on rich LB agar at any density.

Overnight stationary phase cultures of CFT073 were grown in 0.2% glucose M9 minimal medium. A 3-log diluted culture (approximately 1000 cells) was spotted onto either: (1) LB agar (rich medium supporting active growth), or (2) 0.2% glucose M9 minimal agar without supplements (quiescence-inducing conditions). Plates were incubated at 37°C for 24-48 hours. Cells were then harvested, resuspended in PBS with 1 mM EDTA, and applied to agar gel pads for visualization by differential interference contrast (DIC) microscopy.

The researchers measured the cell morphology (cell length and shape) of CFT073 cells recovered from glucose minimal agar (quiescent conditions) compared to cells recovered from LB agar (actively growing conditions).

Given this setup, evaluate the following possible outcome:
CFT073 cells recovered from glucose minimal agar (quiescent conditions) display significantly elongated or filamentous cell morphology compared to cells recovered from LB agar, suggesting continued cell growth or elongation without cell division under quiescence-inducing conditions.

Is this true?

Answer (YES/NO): YES